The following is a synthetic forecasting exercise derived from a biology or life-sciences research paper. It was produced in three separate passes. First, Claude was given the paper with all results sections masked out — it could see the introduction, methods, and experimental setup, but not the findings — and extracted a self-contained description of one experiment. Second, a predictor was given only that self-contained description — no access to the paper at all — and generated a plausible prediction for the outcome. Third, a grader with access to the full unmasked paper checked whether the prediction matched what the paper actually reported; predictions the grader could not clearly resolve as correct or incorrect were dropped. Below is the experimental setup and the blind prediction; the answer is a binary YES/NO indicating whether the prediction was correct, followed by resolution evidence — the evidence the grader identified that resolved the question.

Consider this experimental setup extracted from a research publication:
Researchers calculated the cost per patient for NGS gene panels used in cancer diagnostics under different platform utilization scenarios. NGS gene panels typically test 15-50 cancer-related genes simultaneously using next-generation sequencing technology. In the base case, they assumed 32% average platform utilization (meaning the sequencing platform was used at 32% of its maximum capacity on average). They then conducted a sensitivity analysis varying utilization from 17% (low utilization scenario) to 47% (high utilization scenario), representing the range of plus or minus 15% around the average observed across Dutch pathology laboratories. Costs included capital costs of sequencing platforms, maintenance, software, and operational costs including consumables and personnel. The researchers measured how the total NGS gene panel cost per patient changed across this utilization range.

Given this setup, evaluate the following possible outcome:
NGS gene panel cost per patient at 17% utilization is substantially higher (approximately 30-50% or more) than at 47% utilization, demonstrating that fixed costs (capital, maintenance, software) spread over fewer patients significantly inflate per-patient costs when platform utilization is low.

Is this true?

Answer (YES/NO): NO